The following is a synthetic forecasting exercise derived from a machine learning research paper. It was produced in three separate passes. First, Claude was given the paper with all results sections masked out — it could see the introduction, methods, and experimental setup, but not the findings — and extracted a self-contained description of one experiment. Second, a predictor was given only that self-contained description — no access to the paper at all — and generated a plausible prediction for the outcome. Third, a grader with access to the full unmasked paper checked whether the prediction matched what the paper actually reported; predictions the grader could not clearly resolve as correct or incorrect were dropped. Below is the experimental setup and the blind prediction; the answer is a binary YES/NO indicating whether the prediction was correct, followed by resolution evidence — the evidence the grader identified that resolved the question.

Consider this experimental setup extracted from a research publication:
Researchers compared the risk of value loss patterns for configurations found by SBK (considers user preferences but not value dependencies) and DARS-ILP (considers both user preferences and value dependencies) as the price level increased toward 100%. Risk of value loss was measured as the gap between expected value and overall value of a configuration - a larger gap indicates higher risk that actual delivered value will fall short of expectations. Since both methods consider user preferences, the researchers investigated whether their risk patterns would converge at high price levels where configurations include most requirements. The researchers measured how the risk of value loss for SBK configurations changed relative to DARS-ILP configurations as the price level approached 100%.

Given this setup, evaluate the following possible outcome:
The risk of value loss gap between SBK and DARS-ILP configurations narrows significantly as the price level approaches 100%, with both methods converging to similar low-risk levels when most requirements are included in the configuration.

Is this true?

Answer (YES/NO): YES